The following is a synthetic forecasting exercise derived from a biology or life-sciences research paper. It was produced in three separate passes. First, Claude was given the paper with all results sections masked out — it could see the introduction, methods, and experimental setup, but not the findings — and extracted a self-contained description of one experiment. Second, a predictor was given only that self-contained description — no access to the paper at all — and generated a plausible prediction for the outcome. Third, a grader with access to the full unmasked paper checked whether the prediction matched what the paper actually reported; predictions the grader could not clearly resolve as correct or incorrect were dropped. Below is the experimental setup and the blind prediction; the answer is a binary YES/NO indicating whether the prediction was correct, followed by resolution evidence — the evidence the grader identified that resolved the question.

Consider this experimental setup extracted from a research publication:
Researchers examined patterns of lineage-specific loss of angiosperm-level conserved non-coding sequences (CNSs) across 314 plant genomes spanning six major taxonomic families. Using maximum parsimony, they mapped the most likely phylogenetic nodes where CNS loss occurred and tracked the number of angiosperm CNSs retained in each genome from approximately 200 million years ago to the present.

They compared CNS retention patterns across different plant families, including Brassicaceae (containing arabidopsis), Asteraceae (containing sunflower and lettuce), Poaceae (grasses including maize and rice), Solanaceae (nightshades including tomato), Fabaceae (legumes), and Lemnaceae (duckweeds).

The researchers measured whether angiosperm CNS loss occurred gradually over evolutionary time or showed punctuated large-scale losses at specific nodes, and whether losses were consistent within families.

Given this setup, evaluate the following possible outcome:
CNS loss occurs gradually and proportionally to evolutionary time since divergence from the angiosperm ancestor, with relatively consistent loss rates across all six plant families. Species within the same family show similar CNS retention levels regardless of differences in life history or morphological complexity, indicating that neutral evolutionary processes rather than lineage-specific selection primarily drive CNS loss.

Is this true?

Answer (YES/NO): NO